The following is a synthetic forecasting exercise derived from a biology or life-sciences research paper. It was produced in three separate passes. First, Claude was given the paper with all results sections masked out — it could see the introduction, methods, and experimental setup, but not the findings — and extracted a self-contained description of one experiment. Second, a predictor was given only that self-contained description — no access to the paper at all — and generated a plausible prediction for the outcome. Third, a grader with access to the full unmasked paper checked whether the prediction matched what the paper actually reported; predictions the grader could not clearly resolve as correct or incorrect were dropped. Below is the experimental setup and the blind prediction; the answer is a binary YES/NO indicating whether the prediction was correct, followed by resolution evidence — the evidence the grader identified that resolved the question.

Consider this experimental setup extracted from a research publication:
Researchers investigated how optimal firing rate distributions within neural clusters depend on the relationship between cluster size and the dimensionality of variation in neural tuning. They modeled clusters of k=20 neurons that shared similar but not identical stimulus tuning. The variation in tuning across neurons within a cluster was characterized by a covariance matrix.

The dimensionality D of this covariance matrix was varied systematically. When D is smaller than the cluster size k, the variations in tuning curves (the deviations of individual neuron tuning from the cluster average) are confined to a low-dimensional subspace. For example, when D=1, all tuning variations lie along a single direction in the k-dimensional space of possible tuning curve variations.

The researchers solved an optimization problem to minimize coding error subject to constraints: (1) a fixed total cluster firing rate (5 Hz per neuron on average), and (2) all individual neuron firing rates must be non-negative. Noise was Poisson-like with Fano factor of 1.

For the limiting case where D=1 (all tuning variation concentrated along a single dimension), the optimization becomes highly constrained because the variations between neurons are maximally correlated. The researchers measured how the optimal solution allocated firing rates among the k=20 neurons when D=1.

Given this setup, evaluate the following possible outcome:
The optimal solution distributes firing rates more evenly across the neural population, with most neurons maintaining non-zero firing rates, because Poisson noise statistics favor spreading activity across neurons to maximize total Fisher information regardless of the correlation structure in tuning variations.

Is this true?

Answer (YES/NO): NO